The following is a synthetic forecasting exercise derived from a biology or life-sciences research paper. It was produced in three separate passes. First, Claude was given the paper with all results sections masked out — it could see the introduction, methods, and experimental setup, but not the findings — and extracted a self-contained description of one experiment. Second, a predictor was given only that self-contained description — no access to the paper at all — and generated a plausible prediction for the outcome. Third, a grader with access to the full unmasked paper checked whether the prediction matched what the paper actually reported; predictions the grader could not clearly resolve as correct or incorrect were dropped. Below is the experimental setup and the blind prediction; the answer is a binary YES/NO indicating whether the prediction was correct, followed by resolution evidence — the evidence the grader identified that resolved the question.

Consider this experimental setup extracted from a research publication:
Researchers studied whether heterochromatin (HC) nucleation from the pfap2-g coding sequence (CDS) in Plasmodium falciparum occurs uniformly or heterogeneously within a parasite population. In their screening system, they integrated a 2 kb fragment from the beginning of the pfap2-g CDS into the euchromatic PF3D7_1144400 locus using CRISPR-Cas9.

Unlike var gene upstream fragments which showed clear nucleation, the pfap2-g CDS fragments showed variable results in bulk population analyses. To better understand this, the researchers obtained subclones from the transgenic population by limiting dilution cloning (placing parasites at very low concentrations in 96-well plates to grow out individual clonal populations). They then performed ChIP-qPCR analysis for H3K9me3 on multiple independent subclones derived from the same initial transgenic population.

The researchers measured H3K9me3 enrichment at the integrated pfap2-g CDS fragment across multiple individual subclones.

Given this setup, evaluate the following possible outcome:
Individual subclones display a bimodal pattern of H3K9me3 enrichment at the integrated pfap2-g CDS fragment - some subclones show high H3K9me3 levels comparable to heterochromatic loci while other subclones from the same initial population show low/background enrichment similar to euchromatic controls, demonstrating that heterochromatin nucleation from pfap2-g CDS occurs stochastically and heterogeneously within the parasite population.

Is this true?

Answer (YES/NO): YES